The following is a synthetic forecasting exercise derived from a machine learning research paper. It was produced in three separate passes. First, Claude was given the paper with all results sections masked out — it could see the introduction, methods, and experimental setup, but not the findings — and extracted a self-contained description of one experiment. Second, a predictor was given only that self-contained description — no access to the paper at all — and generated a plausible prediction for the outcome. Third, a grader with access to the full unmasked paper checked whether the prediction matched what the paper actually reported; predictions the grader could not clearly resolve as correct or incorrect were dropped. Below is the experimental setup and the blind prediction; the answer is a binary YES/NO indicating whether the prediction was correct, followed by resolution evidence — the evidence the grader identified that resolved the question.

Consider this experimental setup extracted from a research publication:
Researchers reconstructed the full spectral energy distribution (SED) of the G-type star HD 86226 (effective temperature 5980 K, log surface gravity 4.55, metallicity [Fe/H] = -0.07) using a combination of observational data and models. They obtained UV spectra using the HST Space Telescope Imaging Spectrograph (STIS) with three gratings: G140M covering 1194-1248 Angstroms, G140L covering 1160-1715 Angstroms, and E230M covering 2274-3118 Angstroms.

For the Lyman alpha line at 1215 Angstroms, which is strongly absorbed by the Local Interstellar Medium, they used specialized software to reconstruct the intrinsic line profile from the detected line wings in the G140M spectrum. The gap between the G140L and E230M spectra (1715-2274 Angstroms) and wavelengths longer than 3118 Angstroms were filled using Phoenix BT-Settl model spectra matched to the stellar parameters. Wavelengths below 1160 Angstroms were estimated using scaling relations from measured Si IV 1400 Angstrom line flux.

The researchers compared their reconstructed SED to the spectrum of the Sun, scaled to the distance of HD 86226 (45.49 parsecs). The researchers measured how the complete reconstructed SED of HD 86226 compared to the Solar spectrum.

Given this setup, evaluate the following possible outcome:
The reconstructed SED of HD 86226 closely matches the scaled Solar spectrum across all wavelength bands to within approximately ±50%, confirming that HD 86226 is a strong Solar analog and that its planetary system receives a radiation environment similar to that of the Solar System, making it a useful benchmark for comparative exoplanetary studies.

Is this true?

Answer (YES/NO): YES